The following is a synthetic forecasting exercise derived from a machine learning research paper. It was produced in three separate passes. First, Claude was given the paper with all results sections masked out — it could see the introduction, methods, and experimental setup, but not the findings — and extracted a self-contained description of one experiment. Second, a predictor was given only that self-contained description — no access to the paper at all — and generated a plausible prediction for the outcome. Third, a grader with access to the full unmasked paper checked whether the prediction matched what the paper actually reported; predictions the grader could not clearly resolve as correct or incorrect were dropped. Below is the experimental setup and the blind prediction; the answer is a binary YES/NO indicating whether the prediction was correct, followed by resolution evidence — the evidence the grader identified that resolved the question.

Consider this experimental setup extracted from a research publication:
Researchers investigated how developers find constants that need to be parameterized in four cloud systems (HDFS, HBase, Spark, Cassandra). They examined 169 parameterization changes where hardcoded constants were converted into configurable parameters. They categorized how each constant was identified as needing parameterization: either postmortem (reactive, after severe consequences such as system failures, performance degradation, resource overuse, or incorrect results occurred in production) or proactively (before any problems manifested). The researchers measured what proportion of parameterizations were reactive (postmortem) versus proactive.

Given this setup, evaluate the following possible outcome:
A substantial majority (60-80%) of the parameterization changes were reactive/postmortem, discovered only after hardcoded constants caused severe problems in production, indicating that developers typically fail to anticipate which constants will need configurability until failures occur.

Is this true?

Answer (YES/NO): NO